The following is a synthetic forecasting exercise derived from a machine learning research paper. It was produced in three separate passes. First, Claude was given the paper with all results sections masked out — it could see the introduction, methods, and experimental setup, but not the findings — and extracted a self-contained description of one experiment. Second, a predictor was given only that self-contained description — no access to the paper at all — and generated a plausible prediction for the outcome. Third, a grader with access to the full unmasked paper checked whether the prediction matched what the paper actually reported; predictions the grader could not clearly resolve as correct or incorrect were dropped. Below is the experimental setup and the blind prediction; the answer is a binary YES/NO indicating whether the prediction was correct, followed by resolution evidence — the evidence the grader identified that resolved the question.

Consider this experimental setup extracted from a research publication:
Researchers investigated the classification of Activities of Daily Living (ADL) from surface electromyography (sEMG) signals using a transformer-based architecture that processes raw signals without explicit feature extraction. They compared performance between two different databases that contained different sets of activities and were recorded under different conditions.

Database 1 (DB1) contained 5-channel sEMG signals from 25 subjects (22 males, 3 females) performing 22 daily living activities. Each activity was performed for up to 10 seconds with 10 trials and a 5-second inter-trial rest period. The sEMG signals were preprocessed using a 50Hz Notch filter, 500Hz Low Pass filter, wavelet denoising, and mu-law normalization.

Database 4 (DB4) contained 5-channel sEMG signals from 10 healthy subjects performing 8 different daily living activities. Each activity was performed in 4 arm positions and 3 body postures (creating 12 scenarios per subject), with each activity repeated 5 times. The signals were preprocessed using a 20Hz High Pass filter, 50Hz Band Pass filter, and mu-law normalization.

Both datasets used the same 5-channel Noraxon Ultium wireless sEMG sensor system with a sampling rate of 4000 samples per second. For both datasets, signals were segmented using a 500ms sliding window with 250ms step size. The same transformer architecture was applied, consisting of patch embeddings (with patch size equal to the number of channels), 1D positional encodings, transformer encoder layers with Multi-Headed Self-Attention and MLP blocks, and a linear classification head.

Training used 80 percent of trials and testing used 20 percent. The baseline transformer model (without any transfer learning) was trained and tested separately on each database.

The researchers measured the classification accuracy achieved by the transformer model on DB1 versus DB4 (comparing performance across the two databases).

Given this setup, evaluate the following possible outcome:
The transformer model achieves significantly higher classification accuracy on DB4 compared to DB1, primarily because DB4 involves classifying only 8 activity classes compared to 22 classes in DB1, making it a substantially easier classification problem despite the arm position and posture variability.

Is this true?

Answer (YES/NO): YES